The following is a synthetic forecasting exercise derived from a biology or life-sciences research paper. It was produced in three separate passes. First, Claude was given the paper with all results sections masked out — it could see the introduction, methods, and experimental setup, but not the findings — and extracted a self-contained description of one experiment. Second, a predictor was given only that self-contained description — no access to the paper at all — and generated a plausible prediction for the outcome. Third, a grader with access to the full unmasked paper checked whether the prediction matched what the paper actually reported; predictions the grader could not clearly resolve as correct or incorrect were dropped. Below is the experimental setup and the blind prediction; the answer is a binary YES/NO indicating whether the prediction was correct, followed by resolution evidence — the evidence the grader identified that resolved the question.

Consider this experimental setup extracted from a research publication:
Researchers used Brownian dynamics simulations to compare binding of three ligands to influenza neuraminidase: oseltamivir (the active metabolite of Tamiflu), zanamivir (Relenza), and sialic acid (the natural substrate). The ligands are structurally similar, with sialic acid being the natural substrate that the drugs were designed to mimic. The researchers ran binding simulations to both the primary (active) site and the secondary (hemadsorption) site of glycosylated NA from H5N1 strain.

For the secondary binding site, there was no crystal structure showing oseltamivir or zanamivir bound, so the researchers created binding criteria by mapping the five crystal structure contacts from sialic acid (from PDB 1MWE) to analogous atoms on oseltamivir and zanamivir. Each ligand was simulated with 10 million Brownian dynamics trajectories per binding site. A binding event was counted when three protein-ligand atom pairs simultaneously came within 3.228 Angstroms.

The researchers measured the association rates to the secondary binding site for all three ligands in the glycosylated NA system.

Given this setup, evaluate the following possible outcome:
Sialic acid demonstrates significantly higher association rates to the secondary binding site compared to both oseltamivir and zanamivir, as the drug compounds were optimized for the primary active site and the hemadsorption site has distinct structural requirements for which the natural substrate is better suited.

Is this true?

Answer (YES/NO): YES